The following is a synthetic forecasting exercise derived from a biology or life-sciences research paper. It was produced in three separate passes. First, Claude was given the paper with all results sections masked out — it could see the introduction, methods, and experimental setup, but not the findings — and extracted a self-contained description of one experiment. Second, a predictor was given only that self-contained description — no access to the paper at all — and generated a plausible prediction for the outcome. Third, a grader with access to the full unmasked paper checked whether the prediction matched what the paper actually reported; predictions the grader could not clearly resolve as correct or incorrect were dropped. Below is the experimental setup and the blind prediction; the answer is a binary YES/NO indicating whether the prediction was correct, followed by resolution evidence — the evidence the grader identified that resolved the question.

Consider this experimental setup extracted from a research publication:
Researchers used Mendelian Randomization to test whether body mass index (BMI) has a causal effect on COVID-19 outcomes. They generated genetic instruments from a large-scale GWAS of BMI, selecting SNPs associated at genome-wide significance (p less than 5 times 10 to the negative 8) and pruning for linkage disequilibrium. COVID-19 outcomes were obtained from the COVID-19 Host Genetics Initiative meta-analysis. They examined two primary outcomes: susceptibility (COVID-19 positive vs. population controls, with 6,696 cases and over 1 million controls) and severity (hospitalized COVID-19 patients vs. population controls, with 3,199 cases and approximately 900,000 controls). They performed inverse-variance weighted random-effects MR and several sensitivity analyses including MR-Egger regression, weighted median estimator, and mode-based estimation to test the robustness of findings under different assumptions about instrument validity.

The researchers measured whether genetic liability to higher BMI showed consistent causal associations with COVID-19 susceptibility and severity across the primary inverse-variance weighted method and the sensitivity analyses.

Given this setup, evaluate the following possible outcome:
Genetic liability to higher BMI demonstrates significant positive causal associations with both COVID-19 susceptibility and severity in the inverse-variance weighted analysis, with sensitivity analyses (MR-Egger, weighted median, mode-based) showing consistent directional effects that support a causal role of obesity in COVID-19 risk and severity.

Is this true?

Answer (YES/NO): YES